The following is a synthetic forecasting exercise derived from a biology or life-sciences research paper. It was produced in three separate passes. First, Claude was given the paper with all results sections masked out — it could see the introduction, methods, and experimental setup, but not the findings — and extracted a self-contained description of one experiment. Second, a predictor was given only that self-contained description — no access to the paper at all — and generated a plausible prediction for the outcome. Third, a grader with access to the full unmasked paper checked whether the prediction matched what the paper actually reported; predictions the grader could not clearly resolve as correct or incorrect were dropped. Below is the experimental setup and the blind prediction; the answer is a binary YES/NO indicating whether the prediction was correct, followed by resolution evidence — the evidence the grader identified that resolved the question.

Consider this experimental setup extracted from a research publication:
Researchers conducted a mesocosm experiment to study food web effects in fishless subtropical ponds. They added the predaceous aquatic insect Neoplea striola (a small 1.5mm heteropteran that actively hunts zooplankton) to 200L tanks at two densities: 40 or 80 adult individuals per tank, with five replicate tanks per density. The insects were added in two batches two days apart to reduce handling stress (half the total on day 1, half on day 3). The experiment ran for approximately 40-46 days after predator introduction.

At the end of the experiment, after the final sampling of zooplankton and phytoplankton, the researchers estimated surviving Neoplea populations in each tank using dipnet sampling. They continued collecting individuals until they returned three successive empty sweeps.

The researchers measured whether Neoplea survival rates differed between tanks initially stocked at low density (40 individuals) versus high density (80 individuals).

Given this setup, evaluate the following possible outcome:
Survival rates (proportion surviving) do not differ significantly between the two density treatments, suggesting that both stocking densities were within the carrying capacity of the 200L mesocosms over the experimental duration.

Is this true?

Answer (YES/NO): YES